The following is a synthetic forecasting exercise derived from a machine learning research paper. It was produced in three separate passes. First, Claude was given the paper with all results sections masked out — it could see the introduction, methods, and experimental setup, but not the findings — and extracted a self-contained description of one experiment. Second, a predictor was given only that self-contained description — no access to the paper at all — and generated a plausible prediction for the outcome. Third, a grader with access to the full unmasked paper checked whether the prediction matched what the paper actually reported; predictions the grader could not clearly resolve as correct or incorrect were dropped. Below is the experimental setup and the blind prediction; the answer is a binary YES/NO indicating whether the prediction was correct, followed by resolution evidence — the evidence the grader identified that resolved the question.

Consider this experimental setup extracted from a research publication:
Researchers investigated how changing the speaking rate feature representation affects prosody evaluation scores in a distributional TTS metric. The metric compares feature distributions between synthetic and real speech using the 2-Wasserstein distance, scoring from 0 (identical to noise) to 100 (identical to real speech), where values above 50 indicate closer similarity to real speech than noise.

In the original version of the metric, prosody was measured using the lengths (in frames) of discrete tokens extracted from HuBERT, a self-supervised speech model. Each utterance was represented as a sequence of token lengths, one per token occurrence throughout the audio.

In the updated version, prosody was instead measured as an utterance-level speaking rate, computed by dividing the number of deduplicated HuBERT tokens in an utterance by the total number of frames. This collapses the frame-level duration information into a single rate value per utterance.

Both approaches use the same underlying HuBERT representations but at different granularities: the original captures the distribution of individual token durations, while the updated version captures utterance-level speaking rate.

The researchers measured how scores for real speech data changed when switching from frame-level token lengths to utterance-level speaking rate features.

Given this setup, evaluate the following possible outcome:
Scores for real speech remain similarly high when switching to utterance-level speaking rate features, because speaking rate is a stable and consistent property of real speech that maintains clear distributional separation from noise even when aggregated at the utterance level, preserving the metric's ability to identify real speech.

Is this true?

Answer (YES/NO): NO